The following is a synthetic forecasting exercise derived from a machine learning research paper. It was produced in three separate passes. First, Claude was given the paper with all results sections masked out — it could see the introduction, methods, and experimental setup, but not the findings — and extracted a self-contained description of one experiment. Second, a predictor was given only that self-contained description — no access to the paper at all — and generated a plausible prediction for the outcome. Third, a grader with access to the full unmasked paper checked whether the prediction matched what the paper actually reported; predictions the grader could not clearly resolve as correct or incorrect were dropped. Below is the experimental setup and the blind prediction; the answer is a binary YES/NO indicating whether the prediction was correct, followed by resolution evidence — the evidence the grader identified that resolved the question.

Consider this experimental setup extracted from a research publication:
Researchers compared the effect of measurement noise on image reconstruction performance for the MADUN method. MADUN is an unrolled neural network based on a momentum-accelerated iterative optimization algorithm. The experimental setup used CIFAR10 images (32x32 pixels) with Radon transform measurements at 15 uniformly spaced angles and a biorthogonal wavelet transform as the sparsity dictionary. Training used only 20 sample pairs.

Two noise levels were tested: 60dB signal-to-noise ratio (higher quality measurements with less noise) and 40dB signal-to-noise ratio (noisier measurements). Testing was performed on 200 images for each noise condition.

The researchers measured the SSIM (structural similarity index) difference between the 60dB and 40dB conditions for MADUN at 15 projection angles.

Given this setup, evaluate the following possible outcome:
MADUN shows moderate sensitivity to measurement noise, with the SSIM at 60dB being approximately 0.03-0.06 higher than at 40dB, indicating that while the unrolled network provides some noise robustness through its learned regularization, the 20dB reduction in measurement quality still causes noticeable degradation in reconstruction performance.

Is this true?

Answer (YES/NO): NO